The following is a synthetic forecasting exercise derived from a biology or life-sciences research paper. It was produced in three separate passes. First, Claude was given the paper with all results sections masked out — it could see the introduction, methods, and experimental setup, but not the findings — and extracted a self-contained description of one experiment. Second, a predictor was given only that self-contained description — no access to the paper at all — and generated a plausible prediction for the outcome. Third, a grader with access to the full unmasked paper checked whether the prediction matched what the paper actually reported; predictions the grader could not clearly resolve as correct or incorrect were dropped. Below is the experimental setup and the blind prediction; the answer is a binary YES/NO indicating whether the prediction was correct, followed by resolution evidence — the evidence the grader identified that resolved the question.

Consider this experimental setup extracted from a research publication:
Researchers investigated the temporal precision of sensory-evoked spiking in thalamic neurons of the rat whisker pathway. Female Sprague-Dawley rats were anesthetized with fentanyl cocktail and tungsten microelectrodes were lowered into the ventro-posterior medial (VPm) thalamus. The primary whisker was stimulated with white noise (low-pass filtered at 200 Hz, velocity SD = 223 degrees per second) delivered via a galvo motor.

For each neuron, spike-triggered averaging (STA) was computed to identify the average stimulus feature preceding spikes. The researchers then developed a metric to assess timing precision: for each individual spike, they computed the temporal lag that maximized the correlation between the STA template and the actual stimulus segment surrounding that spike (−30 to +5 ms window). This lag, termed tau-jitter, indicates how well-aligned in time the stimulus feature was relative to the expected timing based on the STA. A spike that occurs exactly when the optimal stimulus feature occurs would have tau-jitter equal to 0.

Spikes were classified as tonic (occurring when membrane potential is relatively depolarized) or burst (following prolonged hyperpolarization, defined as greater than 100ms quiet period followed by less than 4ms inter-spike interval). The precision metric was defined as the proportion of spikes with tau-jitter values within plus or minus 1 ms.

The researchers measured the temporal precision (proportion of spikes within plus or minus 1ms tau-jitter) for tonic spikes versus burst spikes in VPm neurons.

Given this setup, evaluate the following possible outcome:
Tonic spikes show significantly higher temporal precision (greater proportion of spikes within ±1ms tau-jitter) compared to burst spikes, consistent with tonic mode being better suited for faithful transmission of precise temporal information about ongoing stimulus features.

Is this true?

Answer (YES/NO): YES